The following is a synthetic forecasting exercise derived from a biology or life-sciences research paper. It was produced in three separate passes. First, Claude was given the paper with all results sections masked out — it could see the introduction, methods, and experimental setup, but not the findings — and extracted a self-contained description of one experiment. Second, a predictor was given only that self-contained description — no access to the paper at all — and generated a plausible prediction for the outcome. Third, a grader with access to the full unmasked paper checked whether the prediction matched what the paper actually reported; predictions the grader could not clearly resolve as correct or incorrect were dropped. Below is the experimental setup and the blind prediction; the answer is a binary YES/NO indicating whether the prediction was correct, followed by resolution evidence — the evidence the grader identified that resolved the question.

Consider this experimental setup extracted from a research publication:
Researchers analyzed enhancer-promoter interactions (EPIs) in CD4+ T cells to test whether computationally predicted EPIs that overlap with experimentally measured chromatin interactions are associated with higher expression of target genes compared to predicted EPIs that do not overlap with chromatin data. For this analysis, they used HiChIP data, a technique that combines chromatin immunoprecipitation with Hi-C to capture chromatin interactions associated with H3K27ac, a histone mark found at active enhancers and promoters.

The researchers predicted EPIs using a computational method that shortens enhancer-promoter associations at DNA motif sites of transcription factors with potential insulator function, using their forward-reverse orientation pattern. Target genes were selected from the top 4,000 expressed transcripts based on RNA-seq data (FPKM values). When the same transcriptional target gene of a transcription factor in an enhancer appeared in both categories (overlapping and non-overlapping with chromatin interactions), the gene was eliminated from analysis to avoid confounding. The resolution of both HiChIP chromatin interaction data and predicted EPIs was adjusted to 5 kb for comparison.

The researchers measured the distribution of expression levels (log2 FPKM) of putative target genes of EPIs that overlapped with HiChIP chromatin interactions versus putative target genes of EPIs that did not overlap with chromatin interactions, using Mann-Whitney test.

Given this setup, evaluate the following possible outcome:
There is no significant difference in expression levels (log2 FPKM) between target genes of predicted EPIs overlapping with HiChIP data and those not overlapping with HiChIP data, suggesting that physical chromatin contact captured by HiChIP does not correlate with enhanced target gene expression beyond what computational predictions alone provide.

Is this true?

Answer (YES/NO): NO